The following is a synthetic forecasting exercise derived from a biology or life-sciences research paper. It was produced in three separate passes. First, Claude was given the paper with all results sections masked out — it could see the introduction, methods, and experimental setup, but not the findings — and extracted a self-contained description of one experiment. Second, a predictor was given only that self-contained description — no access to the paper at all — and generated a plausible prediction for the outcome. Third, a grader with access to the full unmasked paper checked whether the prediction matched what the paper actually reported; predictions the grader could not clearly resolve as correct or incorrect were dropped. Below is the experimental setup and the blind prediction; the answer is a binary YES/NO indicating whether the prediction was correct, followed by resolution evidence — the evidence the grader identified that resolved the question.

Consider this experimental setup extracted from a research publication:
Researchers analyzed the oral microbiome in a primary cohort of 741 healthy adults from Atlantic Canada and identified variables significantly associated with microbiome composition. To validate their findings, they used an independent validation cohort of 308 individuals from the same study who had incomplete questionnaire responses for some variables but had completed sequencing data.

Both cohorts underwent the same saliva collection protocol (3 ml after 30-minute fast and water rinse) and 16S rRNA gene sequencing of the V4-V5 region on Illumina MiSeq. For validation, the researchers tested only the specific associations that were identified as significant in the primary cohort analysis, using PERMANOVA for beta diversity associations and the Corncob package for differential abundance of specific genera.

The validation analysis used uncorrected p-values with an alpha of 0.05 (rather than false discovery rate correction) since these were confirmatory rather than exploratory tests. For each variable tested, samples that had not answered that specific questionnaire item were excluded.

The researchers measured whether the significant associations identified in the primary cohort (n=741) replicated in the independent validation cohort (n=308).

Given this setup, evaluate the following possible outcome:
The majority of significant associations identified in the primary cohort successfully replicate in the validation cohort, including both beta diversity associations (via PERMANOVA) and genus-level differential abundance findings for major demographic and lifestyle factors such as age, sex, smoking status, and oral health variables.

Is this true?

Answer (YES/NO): NO